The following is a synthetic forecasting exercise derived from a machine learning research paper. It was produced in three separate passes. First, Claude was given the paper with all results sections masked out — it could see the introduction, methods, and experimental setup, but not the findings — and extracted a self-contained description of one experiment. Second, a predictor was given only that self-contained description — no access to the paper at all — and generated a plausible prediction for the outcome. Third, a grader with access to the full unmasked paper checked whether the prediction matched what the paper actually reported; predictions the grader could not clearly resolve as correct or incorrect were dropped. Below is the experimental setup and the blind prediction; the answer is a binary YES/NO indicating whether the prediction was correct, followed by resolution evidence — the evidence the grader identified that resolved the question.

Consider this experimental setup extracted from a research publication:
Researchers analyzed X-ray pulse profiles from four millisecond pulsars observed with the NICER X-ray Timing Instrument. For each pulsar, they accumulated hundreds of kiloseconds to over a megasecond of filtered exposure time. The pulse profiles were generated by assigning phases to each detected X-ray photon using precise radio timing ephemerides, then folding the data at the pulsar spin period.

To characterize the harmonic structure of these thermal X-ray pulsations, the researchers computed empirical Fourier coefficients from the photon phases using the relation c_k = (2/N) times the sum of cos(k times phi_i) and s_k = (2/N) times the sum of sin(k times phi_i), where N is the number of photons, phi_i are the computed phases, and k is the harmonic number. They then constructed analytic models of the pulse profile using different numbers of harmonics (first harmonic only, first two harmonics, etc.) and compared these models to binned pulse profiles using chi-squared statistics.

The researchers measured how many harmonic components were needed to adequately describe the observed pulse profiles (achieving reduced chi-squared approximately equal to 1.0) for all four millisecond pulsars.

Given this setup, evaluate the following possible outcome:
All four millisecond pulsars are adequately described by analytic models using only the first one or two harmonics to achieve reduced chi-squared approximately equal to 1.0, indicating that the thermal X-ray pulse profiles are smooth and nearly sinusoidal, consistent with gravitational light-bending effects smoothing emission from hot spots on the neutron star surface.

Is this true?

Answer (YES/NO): NO